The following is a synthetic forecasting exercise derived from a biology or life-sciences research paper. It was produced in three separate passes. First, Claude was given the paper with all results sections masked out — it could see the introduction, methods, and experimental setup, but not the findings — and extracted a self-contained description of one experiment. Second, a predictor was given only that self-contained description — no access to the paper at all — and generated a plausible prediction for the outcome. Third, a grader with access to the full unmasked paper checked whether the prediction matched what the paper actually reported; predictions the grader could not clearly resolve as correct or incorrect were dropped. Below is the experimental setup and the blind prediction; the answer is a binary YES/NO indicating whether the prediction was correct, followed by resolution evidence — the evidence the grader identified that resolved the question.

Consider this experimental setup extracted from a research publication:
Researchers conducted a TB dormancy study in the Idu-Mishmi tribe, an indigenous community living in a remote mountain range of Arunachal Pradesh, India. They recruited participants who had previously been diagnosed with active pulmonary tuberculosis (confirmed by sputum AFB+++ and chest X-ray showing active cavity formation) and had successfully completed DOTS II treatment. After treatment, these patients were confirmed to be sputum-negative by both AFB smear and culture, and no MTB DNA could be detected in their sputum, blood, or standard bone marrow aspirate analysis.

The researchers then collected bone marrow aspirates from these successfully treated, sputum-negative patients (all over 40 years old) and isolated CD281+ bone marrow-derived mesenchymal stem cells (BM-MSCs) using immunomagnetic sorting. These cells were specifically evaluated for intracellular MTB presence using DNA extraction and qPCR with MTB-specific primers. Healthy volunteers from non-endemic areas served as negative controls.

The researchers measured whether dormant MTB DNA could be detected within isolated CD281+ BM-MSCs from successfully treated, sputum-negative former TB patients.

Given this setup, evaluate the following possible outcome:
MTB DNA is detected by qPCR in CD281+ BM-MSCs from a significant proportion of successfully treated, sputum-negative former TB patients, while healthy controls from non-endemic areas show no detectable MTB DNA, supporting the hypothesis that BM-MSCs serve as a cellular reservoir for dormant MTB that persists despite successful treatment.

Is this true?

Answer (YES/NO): YES